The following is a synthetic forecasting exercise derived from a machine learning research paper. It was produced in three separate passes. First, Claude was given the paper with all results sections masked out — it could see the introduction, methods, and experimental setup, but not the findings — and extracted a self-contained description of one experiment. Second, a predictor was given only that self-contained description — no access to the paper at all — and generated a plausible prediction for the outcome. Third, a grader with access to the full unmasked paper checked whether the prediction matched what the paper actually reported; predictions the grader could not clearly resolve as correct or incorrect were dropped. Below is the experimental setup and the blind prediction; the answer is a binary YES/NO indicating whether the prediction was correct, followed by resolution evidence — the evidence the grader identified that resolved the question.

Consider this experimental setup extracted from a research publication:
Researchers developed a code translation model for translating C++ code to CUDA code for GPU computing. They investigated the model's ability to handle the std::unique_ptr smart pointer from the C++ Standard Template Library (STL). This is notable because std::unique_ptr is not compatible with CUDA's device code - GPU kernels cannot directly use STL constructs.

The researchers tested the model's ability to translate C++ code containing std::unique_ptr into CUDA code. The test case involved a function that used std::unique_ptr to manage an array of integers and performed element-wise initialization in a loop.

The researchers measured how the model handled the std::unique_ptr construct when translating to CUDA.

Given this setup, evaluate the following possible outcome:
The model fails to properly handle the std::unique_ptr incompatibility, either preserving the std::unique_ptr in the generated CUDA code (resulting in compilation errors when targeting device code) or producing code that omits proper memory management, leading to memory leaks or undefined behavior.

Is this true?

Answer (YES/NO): NO